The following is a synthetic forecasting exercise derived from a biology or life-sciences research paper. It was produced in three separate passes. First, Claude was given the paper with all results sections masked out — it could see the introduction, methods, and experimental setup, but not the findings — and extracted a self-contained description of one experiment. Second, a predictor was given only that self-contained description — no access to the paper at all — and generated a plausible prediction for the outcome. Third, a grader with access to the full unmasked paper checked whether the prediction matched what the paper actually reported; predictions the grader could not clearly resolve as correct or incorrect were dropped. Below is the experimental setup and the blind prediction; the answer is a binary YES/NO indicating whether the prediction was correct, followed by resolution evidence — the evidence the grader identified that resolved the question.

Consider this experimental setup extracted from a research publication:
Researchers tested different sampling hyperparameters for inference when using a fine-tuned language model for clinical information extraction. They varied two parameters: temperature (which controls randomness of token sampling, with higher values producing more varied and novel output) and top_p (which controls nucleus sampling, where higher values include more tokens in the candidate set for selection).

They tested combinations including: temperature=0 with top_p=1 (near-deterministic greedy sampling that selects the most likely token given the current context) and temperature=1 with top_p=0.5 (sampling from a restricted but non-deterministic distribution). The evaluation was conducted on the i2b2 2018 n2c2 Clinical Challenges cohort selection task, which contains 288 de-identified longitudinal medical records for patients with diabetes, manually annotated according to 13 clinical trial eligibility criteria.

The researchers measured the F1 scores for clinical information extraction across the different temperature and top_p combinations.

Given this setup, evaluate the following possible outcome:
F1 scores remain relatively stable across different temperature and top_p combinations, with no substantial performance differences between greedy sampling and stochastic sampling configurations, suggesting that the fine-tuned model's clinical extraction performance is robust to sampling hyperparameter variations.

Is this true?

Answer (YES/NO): YES